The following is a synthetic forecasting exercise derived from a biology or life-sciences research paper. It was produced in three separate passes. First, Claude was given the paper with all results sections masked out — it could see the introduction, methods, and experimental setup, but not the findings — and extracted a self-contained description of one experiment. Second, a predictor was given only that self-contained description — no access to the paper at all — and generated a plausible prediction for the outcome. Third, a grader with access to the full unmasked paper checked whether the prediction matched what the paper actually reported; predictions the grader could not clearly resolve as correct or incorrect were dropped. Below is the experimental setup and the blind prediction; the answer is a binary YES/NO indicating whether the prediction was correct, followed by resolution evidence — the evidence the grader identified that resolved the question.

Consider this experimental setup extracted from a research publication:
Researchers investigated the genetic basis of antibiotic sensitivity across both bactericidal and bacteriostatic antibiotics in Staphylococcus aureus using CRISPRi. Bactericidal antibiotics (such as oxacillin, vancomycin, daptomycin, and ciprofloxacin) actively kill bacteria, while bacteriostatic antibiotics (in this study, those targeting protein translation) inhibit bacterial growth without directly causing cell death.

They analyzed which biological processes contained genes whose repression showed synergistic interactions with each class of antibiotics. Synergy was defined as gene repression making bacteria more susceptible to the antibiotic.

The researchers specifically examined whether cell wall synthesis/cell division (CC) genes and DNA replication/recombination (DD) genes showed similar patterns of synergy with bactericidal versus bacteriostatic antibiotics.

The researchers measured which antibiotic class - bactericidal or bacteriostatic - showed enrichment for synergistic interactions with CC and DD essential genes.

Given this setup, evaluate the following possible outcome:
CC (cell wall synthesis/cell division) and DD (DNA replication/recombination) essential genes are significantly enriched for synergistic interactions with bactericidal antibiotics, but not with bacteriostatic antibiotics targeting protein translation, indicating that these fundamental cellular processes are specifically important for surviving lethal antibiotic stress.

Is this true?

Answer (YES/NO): YES